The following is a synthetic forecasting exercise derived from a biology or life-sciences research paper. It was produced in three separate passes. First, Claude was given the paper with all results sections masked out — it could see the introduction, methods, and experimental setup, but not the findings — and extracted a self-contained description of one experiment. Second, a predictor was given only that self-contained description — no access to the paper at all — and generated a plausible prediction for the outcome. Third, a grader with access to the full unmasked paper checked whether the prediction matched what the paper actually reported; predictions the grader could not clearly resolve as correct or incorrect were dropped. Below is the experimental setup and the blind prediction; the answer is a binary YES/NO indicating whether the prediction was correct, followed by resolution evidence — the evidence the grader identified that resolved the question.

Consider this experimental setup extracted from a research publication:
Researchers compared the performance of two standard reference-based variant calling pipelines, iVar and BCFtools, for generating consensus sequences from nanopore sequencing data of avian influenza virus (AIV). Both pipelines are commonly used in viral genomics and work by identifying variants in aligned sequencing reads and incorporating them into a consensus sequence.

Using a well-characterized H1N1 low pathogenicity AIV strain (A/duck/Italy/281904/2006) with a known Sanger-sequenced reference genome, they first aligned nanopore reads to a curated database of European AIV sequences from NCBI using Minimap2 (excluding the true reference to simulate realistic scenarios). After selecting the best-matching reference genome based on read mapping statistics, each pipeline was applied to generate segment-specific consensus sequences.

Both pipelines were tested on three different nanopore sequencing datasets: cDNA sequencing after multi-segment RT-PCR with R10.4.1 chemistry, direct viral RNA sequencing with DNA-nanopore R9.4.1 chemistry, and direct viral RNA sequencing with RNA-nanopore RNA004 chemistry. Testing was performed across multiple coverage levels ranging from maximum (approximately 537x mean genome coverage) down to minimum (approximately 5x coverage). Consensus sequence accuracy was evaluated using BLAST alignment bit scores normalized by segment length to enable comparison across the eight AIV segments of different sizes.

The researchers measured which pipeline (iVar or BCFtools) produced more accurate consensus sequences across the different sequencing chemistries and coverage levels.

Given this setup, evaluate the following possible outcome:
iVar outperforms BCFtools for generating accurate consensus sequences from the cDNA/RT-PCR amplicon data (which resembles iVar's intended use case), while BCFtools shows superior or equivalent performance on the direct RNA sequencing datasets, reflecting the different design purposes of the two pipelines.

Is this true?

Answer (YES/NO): NO